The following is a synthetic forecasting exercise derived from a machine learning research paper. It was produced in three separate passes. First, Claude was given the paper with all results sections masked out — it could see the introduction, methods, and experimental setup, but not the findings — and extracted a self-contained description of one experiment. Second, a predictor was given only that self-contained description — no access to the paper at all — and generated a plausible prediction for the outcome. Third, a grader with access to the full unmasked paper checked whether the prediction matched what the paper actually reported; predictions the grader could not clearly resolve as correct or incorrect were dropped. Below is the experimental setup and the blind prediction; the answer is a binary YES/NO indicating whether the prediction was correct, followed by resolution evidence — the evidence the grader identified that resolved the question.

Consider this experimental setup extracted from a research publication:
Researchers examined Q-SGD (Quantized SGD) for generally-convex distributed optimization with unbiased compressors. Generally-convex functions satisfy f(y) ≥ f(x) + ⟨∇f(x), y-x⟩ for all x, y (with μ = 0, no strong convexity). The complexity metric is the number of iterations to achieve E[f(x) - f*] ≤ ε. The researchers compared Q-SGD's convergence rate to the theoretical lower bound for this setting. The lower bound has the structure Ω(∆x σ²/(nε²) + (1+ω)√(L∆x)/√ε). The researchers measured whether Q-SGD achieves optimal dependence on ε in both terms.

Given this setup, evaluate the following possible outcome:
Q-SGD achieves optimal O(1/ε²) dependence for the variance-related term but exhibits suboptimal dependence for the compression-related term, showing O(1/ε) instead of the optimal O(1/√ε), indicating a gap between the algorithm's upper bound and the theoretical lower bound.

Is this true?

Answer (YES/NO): YES